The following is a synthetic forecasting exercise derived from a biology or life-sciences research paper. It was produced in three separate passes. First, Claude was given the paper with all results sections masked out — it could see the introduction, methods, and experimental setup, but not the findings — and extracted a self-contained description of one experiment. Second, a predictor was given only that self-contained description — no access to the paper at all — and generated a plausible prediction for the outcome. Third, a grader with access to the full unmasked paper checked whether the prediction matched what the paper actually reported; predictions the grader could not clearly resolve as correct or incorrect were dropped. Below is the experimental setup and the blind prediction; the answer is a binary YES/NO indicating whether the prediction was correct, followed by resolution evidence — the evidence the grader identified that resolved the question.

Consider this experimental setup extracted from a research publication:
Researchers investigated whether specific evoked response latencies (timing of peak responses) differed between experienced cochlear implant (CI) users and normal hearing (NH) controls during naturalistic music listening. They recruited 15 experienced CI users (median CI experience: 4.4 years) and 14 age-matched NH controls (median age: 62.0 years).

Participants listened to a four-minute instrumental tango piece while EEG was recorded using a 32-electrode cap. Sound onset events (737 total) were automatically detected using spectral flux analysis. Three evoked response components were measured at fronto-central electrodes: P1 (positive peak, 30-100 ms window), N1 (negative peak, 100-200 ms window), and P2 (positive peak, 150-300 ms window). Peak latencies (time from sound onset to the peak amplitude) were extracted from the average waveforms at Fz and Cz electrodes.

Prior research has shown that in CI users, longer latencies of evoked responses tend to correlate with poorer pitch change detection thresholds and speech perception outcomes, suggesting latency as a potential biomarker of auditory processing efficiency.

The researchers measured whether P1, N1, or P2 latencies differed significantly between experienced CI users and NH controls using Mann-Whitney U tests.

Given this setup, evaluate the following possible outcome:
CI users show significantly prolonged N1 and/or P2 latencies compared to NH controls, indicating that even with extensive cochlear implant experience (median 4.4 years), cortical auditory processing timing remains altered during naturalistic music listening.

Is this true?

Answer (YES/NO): YES